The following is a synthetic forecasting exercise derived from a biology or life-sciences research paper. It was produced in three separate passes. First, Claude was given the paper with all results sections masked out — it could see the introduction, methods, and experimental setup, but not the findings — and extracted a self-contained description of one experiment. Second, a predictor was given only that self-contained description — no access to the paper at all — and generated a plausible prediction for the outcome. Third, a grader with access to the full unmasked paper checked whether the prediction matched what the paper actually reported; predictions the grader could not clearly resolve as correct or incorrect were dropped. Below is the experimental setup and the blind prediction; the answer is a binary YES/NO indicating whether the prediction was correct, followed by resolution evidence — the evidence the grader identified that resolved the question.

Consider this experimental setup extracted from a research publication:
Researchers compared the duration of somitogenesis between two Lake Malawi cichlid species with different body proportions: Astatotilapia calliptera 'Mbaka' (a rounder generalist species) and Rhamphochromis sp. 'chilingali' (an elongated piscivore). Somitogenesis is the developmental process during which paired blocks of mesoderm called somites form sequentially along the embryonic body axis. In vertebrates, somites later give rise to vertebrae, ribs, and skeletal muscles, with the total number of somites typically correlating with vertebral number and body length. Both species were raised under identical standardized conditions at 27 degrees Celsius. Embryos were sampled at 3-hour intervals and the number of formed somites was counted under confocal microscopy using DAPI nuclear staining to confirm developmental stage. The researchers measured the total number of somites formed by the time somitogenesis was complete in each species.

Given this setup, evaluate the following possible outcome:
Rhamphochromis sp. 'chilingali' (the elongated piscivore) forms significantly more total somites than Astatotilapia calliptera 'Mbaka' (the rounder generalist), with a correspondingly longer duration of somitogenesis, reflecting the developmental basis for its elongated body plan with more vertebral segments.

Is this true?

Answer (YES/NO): YES